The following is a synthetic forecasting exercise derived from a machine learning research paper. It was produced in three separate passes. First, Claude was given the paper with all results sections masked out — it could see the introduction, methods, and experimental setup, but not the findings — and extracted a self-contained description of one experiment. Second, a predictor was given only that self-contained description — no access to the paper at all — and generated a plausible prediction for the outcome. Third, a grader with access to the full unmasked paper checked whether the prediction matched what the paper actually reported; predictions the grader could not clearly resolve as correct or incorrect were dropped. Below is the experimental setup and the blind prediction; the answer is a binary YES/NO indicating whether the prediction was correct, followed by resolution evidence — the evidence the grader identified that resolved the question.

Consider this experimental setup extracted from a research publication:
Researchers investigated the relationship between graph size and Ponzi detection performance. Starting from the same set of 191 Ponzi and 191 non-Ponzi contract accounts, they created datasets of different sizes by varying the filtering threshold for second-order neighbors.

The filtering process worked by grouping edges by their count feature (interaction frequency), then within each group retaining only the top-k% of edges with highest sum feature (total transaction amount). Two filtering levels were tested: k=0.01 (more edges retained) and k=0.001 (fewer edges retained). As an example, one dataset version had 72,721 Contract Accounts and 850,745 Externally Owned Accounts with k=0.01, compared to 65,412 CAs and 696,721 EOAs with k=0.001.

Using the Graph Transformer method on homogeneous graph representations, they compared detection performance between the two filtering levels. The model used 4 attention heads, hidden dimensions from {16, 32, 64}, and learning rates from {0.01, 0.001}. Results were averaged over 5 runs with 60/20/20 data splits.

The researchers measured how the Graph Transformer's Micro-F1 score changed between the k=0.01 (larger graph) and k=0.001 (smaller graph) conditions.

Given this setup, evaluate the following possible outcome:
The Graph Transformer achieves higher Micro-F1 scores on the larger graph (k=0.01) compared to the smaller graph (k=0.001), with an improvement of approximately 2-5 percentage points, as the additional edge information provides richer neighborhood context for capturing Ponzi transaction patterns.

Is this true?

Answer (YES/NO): NO